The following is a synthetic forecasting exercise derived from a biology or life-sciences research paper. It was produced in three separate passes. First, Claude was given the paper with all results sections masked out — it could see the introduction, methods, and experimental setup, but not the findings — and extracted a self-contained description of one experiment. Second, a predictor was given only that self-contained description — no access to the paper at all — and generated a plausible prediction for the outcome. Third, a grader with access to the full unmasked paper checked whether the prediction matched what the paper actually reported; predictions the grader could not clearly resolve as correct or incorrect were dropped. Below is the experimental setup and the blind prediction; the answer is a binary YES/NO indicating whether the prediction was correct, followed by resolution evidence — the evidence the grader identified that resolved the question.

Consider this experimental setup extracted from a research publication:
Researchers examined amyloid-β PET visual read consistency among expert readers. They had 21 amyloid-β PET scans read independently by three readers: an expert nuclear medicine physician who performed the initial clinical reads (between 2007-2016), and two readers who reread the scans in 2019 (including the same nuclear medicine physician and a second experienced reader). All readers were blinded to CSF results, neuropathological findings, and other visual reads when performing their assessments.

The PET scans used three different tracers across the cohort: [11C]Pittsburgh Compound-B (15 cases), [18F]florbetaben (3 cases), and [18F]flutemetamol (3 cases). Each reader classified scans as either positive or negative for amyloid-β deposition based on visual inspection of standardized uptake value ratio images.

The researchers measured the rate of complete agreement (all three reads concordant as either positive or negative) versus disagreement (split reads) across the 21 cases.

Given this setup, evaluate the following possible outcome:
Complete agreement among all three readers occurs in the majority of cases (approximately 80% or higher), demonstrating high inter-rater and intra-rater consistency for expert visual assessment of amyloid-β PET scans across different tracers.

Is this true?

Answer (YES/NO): YES